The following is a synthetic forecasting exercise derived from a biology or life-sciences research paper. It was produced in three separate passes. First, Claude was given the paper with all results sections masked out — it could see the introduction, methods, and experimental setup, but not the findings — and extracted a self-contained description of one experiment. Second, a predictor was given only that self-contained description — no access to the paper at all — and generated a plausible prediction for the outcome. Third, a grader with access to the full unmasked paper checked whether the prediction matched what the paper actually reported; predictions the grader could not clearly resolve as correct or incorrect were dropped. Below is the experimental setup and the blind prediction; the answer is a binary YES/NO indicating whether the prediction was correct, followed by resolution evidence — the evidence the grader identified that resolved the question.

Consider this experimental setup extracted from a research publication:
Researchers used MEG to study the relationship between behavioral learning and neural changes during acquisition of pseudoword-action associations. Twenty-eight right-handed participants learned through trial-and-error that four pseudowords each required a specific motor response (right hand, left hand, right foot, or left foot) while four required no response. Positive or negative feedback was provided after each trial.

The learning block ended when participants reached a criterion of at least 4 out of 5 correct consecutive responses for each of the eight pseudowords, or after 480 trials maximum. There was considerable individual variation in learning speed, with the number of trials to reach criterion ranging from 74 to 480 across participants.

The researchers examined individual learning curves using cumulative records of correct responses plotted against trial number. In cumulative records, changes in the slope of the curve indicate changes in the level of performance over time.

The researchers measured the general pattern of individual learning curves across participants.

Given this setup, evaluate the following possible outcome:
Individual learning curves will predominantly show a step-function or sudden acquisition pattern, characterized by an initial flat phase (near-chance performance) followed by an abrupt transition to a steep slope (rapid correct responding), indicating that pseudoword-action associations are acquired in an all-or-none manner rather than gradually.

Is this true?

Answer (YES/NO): NO